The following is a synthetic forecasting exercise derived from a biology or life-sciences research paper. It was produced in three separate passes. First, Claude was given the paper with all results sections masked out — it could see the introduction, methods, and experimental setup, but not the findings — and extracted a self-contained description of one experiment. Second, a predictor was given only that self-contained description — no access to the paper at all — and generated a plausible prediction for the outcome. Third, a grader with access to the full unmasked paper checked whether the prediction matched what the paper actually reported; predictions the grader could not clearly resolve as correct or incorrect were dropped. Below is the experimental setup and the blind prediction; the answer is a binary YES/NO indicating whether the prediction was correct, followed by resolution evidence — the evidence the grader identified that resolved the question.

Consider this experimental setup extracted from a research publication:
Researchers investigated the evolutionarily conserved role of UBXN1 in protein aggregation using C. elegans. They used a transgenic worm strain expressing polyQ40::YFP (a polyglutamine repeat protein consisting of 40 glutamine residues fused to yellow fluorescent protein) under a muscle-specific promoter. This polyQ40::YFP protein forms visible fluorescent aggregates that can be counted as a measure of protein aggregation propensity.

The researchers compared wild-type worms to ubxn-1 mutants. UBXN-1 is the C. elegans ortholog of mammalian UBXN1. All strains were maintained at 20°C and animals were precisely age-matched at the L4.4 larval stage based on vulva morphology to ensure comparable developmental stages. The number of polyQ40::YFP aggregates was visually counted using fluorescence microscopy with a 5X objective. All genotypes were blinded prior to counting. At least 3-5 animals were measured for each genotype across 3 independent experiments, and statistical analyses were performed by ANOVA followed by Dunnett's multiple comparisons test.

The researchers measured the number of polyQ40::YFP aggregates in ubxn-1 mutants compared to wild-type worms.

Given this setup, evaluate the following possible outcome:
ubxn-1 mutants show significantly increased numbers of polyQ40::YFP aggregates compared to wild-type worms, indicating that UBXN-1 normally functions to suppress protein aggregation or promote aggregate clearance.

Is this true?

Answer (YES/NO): YES